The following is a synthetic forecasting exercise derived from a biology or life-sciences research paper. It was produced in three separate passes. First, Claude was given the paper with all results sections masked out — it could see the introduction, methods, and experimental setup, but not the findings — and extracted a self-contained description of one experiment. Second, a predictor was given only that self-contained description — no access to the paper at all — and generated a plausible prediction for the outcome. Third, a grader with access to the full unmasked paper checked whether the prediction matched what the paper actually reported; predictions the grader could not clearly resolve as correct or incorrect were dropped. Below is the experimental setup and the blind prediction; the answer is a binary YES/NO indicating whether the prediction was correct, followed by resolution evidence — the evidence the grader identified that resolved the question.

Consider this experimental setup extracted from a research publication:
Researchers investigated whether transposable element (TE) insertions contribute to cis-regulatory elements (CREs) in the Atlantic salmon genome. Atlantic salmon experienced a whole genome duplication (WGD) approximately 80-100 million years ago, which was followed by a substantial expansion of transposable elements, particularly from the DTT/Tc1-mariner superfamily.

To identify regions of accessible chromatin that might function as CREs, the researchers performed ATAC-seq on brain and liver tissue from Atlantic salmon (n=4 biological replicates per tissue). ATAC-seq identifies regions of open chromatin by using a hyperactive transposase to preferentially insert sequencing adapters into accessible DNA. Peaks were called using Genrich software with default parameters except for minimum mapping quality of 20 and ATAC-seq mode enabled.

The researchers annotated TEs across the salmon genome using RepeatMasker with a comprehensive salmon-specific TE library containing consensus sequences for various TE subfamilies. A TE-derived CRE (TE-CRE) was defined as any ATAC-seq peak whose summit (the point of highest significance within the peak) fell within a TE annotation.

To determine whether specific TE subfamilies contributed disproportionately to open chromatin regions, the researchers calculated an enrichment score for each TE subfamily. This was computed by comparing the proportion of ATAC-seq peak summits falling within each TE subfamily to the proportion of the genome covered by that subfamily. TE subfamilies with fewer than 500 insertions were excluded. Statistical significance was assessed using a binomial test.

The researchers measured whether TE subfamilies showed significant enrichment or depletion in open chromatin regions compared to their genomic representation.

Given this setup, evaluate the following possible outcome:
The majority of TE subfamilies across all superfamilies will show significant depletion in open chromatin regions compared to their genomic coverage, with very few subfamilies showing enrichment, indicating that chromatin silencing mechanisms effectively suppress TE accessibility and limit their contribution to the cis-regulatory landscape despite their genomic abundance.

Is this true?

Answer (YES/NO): NO